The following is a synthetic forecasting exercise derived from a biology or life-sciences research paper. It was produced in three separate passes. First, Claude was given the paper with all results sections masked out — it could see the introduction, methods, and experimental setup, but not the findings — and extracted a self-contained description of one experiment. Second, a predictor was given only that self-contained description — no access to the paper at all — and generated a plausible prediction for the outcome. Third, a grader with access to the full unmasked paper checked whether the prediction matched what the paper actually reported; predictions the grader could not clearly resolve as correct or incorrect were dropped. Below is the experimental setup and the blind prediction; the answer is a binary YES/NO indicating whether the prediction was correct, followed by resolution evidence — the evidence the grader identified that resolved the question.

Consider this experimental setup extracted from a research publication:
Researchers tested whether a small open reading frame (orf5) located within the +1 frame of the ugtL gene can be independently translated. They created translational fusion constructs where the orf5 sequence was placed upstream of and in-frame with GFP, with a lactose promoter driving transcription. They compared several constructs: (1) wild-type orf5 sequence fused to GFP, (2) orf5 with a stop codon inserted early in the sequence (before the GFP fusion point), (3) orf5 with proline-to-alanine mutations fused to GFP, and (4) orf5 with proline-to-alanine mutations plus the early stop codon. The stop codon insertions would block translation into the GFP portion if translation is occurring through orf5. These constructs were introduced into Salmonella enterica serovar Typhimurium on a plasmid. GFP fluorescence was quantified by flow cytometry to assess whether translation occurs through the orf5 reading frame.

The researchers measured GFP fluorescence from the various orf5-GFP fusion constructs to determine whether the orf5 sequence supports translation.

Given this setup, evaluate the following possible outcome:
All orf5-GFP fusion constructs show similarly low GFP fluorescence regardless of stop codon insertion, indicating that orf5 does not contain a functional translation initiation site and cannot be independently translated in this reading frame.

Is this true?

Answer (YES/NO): NO